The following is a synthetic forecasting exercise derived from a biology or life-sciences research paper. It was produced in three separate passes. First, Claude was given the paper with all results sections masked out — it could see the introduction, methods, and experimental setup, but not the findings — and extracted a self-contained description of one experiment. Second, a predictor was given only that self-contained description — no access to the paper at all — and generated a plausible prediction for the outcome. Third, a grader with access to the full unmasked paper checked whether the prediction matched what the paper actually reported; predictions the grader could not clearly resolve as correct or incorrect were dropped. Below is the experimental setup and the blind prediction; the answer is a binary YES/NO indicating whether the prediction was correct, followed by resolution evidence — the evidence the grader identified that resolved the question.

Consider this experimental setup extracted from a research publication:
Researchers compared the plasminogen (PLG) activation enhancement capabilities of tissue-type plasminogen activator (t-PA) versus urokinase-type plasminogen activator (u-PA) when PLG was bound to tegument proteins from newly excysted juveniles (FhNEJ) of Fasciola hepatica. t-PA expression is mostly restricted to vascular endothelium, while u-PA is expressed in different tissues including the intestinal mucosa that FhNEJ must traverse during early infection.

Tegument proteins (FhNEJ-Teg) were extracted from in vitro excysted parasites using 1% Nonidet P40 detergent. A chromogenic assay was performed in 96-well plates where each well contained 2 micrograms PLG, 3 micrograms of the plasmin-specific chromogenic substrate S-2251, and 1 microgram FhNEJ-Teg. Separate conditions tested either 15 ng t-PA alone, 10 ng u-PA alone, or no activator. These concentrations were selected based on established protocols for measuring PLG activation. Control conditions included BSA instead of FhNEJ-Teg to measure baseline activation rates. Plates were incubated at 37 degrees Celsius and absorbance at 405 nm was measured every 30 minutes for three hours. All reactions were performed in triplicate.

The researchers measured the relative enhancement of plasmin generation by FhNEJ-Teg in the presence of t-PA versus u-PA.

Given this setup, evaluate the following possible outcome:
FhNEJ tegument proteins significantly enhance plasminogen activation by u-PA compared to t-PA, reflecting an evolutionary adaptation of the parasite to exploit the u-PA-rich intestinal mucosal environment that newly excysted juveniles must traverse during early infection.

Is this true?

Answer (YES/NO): NO